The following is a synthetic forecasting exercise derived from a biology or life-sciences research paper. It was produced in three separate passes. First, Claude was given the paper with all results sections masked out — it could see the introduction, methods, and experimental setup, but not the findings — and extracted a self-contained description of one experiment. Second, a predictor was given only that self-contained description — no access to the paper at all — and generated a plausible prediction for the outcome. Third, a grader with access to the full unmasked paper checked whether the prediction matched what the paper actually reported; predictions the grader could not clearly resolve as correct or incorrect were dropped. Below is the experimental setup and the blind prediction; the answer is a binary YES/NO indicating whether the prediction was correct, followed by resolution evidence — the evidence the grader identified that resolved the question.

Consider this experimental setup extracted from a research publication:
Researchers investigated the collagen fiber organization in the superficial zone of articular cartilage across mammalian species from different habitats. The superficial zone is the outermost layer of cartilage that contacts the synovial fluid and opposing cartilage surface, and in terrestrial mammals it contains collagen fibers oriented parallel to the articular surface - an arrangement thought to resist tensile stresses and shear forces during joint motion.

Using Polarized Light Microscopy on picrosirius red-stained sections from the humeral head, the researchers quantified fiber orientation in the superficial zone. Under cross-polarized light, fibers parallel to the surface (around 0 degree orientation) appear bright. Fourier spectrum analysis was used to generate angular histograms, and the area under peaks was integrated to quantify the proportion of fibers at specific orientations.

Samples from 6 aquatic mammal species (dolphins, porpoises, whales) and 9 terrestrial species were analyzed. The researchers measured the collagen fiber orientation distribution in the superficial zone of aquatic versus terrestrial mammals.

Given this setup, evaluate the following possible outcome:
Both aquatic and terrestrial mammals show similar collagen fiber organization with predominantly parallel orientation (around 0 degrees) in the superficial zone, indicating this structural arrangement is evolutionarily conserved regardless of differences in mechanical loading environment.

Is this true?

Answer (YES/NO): NO